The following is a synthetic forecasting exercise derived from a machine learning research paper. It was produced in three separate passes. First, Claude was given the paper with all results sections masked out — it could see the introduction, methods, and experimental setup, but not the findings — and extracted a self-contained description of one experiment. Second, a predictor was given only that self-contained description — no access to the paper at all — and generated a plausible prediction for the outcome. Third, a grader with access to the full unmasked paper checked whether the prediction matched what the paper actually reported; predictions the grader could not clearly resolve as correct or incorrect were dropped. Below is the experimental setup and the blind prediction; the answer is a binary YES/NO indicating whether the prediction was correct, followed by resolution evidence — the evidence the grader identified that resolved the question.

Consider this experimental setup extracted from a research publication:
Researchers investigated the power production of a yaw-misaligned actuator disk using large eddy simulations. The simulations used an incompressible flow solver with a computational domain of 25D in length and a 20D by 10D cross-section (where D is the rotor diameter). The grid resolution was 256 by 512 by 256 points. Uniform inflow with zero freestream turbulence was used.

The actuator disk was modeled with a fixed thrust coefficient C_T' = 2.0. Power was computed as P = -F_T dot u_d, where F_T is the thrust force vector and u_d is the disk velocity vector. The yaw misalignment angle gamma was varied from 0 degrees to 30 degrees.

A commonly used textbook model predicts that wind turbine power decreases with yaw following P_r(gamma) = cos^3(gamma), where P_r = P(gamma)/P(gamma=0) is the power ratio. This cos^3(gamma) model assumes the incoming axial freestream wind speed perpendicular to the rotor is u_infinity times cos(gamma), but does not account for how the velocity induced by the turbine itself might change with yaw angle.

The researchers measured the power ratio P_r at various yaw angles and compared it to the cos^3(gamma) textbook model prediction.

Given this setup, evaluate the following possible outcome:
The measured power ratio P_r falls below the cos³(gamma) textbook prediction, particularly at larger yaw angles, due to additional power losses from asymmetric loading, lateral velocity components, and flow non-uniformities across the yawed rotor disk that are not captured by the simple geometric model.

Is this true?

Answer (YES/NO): NO